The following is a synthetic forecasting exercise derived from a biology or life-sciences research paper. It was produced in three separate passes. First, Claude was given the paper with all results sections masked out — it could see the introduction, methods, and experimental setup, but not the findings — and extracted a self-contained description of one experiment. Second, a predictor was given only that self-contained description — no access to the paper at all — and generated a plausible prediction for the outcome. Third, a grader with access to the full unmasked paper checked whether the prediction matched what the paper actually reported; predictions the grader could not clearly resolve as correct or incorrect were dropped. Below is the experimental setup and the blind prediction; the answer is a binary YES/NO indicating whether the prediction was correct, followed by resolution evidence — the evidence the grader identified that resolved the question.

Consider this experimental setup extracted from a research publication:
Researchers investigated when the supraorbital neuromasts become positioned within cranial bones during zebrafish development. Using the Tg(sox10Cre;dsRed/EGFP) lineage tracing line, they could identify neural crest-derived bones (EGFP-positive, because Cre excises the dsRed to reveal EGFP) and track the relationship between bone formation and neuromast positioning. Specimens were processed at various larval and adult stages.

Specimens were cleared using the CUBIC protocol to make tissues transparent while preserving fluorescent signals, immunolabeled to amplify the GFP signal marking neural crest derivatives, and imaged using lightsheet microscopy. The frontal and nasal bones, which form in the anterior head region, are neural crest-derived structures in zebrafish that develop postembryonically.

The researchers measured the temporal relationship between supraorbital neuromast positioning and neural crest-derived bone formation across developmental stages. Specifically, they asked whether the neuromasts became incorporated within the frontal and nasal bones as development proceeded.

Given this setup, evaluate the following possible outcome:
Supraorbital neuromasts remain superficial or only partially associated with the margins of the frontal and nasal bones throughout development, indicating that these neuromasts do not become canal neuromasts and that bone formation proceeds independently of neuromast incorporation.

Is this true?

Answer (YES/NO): NO